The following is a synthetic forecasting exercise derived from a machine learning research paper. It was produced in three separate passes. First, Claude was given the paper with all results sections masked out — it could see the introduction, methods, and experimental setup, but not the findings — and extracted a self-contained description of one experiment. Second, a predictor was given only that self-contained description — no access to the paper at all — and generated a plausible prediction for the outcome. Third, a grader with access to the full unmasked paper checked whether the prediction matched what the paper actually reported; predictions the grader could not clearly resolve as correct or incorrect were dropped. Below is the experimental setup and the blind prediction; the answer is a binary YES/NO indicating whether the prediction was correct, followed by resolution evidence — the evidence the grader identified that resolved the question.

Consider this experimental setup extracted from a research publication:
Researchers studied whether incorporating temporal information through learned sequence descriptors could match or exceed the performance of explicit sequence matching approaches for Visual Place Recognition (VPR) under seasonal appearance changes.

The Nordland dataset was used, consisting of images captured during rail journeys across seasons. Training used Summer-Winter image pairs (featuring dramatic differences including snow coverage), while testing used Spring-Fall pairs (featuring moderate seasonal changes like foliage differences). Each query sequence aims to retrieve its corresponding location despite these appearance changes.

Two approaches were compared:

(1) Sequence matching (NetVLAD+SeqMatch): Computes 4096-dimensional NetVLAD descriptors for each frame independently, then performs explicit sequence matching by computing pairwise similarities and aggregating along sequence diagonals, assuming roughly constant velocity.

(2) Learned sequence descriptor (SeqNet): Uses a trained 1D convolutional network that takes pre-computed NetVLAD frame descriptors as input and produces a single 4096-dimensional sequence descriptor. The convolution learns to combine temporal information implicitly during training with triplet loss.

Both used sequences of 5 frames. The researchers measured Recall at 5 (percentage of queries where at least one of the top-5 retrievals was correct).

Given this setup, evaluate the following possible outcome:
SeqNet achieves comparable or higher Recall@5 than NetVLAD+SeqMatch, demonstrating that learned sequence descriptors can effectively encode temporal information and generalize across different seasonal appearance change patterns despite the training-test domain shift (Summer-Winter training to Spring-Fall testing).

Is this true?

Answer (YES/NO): YES